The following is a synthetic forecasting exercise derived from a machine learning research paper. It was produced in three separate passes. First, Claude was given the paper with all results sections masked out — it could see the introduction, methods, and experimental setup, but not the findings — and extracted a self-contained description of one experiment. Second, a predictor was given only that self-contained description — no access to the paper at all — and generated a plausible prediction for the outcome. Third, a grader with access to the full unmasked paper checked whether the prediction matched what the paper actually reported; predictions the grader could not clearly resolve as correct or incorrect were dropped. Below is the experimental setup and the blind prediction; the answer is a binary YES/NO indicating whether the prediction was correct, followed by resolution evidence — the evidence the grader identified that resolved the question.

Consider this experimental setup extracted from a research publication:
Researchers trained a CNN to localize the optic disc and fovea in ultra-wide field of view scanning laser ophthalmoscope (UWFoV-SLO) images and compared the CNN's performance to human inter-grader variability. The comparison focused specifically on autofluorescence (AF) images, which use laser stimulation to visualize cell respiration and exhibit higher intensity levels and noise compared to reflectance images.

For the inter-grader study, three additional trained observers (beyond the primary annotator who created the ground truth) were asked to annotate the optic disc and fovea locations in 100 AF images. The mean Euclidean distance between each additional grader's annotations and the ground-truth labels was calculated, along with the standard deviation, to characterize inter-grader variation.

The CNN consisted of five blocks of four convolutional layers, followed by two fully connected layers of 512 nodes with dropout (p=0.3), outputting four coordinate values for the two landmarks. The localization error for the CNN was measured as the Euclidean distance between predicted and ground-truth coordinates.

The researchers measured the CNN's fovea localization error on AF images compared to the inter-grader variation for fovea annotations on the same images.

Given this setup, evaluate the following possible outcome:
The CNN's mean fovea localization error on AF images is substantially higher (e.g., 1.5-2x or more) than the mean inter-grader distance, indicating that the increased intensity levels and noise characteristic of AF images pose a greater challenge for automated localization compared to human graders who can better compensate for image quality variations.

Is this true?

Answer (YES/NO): NO